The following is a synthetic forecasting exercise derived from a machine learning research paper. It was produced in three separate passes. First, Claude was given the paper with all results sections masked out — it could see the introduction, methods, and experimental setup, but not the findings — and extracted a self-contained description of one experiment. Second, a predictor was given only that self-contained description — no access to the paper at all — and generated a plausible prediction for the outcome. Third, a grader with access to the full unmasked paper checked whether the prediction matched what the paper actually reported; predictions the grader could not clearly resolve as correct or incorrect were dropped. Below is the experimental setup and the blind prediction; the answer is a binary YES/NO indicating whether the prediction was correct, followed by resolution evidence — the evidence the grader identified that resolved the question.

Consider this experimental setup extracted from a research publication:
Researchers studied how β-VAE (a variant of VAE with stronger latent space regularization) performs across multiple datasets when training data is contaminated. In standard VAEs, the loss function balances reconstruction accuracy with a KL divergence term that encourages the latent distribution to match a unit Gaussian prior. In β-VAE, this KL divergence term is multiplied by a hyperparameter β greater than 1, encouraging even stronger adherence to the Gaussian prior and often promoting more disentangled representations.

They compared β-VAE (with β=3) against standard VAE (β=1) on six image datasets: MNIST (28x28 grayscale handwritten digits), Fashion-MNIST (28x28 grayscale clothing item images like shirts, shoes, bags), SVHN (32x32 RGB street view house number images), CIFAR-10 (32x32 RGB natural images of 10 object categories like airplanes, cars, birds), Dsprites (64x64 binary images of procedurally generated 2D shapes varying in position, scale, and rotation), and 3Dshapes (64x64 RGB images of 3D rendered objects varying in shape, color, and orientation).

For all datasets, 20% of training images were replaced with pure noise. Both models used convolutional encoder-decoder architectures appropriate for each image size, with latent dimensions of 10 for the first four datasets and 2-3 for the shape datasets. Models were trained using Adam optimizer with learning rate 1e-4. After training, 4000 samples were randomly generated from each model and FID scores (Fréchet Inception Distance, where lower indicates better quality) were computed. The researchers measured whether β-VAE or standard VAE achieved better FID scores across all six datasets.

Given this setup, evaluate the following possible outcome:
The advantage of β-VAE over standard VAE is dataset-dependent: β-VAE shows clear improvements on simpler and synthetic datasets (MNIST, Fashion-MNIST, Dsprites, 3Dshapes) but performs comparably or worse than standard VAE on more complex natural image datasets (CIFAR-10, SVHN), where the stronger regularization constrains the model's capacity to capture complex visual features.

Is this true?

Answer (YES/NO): NO